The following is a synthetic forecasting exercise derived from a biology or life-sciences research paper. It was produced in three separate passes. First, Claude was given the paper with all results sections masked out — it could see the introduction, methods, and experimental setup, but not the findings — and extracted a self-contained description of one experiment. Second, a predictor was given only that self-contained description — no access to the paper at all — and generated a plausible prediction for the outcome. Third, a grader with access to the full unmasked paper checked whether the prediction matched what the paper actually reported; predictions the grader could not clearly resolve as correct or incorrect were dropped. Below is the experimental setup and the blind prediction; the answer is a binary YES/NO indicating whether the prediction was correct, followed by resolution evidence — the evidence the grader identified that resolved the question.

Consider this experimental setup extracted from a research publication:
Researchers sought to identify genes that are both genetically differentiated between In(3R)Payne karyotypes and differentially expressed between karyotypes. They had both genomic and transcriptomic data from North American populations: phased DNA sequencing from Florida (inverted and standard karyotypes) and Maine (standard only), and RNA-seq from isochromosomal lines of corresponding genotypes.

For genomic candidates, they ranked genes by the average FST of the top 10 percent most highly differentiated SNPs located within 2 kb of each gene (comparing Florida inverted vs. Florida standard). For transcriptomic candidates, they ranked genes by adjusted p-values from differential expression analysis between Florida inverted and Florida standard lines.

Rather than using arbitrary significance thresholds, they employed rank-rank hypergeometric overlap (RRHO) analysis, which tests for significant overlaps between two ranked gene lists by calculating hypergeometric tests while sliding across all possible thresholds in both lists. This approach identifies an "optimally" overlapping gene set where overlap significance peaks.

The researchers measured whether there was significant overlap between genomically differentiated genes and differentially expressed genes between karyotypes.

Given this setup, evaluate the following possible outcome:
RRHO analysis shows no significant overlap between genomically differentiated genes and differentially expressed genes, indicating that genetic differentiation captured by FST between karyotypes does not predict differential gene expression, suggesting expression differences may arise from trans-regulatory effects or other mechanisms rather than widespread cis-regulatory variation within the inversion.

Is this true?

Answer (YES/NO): NO